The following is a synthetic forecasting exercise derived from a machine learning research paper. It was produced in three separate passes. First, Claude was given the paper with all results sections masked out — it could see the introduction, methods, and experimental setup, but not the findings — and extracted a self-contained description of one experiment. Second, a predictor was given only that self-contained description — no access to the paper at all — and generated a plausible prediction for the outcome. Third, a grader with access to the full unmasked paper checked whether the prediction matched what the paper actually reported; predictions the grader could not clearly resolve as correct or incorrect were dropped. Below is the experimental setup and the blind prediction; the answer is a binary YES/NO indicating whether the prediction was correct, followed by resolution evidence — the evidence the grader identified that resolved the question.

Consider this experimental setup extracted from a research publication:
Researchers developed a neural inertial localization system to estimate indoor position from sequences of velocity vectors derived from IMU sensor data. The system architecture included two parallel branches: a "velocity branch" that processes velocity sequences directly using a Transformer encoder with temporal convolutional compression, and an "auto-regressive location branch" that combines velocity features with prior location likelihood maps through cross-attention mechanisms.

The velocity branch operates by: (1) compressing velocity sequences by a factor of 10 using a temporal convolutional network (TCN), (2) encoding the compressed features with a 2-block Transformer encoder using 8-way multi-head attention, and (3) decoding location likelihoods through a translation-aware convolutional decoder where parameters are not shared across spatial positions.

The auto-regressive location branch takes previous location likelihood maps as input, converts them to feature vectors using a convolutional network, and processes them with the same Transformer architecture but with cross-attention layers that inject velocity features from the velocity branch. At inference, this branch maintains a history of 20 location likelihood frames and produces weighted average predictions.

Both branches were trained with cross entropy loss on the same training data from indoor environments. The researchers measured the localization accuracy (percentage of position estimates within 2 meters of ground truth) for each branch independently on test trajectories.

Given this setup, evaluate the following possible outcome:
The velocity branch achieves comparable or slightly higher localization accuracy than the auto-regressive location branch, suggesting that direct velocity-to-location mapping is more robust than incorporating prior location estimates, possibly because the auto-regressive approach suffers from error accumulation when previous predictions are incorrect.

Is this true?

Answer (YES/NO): NO